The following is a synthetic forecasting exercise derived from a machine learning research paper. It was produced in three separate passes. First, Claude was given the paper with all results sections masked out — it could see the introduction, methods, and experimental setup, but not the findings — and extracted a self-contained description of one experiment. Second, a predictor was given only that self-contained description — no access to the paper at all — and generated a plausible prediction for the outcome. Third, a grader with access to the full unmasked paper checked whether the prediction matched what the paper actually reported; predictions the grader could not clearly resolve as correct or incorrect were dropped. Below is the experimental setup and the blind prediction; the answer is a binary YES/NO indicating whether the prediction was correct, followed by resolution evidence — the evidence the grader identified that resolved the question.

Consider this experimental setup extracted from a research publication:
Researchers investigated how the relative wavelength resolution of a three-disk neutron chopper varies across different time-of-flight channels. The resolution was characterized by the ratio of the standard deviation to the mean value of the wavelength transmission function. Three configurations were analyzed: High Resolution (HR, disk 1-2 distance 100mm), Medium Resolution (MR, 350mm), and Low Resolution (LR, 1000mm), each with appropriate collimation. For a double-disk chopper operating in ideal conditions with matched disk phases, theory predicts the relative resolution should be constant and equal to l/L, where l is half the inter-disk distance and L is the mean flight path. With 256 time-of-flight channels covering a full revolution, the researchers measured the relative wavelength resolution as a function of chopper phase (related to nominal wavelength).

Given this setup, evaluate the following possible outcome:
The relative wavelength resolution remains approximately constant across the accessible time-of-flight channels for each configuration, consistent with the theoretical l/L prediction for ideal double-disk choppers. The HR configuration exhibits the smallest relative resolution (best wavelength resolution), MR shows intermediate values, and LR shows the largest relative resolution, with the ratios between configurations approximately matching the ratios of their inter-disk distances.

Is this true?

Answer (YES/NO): NO